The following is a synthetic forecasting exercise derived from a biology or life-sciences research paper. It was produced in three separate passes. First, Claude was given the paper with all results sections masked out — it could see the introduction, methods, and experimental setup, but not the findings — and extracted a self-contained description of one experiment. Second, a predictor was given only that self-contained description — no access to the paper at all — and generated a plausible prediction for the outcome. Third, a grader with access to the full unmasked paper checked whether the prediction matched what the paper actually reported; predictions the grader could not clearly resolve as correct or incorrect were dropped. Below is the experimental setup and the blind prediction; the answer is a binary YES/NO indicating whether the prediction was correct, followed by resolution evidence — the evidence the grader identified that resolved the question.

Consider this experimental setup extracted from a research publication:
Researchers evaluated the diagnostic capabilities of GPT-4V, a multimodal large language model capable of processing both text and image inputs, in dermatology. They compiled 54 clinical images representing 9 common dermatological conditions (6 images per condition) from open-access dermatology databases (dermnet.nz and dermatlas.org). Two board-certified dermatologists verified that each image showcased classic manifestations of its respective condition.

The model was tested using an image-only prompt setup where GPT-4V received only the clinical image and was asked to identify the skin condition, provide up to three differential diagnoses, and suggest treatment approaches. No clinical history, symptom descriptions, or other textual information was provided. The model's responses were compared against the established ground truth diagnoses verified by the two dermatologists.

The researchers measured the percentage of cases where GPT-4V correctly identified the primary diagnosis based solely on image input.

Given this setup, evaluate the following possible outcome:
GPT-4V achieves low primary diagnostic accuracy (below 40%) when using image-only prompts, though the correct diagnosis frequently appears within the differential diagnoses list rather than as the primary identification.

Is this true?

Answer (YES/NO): NO